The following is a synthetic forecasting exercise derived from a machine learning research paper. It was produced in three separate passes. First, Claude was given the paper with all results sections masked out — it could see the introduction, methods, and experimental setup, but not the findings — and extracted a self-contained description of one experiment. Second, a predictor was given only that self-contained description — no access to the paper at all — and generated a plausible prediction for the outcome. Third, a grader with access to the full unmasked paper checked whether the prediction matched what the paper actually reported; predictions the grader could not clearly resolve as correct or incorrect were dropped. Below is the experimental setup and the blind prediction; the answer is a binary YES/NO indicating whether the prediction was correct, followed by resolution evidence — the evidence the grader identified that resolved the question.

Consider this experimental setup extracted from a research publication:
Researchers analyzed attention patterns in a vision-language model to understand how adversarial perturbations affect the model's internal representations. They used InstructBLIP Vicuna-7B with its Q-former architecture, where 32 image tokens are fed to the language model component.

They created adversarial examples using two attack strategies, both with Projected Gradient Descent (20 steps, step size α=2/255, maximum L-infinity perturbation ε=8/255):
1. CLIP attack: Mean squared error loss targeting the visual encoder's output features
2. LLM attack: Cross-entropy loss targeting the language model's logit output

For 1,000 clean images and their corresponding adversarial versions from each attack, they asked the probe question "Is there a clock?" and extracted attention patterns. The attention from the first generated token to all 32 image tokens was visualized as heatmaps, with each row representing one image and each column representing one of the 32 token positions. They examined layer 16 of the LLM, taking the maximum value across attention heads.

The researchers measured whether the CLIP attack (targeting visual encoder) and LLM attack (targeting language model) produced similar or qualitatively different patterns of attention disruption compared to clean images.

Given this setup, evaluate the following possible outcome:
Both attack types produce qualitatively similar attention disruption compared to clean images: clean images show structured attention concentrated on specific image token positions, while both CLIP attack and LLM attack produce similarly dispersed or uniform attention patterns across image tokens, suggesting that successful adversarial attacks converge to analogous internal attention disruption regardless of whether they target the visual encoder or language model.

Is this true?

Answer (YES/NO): NO